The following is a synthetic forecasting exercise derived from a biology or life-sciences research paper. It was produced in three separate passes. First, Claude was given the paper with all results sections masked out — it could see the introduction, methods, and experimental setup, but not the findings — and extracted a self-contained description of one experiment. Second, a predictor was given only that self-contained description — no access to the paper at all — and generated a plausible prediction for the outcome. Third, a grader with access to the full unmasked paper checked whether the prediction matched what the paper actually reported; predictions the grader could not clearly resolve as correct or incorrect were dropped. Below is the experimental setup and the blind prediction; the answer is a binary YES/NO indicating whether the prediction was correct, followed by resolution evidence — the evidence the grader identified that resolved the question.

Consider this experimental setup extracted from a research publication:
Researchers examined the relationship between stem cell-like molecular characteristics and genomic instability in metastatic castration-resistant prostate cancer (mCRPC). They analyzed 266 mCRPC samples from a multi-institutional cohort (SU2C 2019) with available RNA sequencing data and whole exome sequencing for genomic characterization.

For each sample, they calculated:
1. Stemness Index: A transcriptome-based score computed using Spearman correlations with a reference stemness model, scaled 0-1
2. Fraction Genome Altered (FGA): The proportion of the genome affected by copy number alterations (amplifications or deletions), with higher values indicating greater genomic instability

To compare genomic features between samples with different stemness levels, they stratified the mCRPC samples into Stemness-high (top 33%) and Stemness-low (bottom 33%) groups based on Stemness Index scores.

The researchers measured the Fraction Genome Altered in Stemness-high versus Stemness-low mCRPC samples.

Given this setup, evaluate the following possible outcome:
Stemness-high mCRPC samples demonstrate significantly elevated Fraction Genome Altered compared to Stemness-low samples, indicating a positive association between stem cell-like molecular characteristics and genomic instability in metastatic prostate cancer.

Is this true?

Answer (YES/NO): YES